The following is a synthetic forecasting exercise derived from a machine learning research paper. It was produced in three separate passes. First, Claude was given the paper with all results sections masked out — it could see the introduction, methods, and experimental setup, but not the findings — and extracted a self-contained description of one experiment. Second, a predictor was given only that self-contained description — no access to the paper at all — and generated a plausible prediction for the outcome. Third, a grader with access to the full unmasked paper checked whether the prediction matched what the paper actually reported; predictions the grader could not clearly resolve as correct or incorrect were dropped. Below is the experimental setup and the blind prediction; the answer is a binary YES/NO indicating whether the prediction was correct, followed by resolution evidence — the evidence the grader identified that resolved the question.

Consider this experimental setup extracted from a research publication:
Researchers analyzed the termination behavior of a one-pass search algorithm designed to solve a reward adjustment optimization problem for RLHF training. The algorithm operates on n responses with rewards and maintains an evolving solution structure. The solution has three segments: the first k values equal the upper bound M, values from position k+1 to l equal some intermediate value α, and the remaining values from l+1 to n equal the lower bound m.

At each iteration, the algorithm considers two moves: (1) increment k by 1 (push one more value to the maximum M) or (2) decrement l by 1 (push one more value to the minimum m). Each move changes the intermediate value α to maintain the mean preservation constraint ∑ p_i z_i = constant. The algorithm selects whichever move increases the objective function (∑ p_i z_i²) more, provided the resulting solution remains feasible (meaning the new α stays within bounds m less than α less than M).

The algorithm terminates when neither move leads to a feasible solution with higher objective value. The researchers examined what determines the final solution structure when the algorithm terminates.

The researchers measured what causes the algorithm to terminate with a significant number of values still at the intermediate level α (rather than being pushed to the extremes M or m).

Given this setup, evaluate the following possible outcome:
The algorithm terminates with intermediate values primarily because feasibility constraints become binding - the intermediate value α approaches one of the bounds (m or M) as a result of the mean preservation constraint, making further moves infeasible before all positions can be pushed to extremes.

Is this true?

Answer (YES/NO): YES